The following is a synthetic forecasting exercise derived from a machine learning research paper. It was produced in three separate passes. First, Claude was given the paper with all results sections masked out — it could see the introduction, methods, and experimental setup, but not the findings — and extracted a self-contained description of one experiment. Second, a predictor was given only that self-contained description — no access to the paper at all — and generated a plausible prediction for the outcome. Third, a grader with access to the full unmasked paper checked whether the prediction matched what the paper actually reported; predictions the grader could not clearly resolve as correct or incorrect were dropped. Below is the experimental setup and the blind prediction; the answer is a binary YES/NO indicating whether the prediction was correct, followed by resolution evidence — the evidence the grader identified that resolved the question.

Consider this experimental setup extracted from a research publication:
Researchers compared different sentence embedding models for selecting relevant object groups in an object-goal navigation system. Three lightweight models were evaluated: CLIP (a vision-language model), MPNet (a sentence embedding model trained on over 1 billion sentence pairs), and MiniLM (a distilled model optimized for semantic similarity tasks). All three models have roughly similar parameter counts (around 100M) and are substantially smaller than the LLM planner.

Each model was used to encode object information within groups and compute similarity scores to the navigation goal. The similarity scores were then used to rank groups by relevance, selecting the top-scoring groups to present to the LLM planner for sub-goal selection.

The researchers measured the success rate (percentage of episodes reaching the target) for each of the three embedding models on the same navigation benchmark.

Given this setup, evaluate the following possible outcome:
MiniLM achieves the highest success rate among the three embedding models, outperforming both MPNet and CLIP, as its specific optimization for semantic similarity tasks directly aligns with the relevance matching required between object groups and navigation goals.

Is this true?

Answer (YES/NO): YES